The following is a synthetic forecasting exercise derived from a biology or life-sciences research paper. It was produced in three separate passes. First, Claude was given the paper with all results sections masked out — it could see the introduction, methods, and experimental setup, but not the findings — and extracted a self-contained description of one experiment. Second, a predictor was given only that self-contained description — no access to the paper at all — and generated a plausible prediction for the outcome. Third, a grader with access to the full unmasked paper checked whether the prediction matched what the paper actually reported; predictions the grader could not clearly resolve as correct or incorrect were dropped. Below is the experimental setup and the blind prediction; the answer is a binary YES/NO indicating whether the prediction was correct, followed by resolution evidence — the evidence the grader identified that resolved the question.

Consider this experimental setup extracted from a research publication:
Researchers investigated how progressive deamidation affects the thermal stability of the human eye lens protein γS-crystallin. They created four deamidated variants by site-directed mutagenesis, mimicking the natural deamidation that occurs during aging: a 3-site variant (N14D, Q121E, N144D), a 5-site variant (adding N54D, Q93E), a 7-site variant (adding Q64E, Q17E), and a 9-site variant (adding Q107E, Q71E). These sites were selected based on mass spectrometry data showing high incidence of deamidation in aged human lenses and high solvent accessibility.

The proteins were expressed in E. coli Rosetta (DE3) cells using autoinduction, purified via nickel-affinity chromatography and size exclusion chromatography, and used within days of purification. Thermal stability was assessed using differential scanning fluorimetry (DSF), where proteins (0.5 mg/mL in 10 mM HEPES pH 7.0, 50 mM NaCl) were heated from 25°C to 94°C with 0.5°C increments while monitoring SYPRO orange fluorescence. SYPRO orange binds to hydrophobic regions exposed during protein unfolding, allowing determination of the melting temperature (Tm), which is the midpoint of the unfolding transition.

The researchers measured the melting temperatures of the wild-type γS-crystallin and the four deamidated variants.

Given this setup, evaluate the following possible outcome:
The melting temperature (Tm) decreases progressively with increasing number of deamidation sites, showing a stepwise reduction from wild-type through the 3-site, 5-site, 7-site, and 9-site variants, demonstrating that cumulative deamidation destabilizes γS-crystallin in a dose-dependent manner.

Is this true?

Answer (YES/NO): YES